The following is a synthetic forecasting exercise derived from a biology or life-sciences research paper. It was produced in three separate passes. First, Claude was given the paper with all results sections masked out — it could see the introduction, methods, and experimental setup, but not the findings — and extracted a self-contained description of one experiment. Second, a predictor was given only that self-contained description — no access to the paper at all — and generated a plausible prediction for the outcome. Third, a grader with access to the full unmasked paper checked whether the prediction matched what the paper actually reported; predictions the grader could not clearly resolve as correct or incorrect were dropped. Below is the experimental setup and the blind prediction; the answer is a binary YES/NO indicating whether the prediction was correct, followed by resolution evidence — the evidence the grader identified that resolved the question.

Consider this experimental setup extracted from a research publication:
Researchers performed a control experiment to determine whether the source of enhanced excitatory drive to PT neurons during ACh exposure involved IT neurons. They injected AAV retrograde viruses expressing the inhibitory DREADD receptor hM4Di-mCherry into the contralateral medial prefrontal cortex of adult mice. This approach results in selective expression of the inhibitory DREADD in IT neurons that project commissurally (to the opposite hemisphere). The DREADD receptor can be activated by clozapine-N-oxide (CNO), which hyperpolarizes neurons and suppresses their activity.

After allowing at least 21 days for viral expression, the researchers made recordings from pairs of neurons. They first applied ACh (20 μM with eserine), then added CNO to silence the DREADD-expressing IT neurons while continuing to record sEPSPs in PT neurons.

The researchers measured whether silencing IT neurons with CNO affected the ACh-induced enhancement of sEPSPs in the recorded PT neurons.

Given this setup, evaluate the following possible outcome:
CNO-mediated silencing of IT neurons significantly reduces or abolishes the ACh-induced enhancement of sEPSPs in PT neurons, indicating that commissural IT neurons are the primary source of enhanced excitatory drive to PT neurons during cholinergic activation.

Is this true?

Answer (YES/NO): NO